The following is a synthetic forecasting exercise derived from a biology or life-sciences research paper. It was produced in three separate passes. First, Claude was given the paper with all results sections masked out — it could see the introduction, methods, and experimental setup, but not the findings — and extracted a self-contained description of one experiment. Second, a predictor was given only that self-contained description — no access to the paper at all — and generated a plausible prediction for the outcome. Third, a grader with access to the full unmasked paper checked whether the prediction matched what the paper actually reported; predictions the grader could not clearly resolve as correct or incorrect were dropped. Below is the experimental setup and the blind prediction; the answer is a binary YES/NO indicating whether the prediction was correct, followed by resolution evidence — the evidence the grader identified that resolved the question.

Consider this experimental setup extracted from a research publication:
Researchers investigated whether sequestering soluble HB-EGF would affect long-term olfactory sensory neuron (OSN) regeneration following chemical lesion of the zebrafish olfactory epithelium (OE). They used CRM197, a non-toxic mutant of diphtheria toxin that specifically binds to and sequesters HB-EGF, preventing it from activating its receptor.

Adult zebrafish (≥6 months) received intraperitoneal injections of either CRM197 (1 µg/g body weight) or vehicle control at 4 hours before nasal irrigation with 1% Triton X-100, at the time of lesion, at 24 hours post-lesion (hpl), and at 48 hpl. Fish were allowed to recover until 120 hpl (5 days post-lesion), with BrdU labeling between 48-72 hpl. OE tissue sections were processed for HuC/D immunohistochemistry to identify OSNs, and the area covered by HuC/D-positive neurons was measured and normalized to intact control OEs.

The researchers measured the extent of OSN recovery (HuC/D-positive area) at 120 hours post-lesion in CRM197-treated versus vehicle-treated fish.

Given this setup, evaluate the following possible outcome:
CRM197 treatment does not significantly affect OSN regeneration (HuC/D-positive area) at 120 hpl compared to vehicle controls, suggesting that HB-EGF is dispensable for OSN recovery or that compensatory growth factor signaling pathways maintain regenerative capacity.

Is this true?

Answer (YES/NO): NO